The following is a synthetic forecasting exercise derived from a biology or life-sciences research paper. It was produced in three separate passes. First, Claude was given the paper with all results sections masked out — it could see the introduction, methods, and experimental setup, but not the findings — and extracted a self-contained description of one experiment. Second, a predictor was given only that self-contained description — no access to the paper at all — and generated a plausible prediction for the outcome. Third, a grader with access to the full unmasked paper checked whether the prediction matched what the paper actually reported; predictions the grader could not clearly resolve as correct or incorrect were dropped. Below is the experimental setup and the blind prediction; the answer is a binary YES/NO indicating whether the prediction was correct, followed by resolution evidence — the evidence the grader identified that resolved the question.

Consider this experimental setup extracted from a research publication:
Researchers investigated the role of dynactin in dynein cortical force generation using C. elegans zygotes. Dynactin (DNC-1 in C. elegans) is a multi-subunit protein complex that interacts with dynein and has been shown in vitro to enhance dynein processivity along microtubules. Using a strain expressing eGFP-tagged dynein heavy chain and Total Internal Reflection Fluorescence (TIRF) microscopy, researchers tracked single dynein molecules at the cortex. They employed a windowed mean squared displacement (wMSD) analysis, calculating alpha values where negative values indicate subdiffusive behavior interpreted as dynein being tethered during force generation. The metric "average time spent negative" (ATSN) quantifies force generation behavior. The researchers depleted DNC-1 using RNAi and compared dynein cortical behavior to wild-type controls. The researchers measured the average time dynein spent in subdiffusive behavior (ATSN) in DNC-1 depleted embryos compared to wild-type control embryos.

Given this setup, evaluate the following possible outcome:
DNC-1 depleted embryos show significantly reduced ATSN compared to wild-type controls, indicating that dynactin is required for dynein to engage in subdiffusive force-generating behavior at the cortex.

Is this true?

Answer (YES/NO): YES